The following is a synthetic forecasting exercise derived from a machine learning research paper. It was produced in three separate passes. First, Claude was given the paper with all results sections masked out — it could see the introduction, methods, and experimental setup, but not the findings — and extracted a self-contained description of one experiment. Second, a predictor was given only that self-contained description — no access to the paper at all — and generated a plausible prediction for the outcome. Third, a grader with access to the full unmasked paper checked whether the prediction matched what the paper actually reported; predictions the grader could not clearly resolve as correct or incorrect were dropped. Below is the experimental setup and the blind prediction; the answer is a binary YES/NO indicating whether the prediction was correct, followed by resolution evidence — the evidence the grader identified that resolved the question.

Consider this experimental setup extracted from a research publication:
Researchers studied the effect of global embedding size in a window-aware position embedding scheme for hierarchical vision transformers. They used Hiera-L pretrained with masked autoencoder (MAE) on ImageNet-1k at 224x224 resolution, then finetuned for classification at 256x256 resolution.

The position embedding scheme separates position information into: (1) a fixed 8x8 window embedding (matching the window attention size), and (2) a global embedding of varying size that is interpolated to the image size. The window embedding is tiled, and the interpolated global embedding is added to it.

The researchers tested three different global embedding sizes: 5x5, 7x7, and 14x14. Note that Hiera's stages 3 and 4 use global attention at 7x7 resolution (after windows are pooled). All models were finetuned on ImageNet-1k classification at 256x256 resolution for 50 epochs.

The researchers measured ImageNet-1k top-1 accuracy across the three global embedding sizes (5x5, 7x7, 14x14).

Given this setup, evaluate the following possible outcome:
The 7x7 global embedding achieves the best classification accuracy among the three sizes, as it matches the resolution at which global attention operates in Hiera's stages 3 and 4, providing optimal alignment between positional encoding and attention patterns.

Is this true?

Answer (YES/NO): YES